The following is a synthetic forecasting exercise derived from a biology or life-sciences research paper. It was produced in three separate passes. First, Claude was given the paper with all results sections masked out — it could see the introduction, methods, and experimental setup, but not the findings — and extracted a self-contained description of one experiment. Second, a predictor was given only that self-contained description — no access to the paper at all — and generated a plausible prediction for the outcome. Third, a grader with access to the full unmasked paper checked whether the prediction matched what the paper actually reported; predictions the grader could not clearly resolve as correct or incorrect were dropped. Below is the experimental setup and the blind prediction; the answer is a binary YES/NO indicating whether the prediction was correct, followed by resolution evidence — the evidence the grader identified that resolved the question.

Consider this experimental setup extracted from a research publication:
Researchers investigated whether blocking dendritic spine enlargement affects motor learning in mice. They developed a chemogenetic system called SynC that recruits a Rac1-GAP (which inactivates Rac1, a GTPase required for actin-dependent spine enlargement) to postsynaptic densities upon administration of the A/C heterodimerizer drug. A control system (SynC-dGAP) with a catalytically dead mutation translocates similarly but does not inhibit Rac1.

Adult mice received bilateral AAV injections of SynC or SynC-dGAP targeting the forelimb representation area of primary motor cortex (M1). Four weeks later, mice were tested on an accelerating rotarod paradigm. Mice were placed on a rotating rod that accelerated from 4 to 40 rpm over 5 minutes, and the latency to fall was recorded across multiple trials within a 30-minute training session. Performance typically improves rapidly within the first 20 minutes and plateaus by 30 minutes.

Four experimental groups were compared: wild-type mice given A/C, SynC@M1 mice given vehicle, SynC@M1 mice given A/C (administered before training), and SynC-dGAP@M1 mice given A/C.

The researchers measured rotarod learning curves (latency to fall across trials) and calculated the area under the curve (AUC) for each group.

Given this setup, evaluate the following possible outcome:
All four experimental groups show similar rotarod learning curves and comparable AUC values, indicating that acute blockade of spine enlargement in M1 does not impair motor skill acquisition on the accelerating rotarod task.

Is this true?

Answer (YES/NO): NO